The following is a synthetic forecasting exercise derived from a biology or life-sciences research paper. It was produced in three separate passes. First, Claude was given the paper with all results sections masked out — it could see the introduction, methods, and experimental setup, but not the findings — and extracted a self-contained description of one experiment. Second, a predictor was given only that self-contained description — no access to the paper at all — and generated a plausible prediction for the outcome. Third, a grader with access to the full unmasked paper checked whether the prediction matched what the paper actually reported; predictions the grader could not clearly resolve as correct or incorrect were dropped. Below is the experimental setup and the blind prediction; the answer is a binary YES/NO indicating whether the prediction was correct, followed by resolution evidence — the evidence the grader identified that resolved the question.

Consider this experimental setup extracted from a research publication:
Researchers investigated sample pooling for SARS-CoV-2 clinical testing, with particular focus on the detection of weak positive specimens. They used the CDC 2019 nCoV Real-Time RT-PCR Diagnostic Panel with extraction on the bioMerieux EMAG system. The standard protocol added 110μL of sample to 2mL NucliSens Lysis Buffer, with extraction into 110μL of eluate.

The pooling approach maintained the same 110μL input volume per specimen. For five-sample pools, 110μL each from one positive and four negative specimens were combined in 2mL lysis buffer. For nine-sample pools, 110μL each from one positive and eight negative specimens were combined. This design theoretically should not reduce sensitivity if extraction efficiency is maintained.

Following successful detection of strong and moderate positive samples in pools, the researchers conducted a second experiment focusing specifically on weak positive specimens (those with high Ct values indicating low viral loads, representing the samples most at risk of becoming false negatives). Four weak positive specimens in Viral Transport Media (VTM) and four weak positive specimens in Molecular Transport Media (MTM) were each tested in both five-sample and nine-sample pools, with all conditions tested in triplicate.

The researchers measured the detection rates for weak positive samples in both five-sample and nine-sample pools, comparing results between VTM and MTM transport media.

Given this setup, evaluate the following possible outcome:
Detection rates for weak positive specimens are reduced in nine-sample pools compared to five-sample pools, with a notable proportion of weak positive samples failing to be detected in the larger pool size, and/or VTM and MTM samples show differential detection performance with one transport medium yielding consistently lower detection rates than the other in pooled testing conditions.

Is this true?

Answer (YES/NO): YES